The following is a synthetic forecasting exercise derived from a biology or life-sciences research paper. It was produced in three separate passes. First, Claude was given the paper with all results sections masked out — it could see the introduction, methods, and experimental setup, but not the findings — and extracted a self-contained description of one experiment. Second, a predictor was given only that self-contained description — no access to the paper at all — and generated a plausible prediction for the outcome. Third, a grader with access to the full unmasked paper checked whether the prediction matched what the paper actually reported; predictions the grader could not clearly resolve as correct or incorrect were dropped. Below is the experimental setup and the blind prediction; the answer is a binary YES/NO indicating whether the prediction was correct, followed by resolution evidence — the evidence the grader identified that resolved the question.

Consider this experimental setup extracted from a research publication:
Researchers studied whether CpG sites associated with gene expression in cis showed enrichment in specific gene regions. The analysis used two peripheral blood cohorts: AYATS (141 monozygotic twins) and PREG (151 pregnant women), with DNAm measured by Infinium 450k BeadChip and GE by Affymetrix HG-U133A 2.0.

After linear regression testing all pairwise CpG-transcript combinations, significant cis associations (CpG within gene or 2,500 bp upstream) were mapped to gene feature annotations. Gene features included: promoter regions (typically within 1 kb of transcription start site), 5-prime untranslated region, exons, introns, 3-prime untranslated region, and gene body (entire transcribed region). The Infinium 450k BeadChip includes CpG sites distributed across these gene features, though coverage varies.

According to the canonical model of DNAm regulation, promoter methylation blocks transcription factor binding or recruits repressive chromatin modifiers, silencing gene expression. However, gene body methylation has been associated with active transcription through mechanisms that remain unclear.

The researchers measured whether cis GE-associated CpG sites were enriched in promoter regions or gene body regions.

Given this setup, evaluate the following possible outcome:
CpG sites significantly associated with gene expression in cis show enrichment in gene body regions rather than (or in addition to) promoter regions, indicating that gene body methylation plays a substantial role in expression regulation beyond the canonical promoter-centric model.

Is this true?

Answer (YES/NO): YES